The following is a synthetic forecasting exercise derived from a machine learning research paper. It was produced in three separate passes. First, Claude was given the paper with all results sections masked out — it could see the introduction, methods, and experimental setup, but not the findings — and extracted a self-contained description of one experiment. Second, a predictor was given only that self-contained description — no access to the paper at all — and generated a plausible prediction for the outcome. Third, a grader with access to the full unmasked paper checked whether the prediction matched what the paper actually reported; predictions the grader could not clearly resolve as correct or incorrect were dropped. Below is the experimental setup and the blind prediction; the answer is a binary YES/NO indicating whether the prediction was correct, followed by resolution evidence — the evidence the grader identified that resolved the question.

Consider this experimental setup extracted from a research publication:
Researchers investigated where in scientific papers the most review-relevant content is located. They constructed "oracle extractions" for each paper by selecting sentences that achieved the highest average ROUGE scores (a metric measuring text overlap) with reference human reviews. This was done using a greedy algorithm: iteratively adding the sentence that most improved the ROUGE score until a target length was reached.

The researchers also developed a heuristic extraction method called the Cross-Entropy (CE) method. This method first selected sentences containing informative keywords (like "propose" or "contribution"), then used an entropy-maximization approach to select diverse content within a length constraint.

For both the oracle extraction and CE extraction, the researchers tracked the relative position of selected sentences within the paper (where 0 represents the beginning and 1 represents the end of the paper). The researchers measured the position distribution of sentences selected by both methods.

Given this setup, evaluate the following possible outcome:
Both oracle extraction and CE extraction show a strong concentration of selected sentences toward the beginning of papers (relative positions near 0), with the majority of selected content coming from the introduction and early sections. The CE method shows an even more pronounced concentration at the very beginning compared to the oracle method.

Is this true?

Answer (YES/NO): NO